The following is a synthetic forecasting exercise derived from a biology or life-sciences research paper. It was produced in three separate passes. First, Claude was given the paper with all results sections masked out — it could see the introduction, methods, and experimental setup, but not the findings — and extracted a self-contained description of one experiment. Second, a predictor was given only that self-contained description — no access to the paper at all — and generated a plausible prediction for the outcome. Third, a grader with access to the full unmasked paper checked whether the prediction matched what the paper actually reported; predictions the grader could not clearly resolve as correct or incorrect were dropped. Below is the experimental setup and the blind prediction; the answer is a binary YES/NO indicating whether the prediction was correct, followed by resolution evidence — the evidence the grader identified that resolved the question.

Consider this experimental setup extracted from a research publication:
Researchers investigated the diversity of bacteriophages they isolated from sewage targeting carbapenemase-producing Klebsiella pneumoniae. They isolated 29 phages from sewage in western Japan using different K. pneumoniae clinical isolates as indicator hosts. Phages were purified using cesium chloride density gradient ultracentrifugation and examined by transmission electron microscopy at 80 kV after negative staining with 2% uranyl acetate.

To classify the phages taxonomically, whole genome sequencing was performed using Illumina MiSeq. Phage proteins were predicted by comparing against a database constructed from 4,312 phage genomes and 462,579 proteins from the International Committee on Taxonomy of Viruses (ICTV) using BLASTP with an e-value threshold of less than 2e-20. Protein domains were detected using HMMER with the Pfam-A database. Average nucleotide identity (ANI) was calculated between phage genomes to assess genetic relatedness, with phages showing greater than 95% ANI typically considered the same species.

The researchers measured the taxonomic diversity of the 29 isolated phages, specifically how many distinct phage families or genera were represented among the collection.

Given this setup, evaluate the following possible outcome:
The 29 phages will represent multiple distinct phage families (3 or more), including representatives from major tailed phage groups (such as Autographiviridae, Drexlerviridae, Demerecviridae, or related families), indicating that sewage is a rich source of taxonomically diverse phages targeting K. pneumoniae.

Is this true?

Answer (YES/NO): NO